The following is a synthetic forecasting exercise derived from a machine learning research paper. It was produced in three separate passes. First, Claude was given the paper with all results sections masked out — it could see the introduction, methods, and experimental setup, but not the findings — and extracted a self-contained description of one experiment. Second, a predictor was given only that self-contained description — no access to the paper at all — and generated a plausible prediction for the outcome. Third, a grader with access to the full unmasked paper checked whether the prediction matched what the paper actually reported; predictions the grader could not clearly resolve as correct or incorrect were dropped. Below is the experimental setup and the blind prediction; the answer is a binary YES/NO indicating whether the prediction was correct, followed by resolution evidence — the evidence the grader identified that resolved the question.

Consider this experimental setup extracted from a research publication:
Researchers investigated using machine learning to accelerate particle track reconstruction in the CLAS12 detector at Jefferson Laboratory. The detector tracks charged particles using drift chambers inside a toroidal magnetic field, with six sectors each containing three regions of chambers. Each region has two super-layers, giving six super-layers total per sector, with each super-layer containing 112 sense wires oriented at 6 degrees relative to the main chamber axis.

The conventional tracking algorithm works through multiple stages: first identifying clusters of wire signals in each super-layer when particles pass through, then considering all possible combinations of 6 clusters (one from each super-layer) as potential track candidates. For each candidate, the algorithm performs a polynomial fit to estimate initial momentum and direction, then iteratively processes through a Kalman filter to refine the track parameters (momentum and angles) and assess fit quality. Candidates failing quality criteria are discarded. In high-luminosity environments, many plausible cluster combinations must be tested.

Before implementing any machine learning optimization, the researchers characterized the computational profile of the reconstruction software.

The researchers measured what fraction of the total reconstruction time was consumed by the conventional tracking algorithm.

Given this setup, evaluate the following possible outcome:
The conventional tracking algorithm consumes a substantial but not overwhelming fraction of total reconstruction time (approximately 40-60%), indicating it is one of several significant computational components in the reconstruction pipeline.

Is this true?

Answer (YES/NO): NO